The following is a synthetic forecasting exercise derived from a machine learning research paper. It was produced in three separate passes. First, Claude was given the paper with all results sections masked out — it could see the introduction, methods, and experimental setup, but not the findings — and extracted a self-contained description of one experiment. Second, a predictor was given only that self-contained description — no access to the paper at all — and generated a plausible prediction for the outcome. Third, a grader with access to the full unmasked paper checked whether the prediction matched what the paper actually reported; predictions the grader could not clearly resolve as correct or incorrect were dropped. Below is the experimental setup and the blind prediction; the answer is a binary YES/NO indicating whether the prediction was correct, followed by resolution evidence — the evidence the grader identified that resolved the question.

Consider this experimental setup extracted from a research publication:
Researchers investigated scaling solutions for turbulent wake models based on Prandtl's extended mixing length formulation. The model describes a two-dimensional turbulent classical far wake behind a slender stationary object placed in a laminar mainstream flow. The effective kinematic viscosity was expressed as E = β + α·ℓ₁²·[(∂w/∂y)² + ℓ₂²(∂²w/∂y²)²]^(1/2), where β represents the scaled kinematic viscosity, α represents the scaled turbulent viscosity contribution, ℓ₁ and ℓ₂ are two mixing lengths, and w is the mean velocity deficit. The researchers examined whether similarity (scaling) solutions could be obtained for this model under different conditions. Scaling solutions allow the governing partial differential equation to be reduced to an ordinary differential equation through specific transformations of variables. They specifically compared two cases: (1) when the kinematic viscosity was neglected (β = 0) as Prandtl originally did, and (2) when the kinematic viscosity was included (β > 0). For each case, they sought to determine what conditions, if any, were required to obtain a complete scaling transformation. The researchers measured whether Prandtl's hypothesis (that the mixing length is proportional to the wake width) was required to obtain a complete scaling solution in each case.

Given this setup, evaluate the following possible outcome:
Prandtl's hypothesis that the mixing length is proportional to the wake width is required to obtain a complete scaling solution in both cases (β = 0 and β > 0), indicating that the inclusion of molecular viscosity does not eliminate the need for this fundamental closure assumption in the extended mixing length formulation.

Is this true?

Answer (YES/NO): NO